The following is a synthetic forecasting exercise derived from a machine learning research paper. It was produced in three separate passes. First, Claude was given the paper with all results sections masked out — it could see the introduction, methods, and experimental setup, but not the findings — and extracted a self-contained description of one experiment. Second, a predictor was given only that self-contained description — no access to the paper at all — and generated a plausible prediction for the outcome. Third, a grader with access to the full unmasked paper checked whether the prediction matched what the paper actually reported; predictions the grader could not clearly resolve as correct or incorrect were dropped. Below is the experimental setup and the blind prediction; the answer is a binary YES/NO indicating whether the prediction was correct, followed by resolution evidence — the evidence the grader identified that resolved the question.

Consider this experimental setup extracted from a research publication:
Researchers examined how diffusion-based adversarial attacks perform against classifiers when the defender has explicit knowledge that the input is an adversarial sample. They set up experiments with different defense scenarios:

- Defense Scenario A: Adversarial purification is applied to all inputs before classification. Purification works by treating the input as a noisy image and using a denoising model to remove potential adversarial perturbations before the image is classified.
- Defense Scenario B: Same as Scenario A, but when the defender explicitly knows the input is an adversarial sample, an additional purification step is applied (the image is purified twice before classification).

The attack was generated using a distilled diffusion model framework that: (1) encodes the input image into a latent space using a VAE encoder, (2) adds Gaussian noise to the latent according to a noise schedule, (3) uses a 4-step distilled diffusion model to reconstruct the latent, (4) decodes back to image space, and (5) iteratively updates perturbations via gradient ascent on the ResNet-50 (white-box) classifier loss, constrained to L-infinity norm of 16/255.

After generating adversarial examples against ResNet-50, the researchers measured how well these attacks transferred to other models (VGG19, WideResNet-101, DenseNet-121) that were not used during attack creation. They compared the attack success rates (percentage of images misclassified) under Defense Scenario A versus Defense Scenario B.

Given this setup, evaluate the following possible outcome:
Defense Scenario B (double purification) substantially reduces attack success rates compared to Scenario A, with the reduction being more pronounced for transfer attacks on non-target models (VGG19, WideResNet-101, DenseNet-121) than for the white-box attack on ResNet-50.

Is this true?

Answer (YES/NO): NO